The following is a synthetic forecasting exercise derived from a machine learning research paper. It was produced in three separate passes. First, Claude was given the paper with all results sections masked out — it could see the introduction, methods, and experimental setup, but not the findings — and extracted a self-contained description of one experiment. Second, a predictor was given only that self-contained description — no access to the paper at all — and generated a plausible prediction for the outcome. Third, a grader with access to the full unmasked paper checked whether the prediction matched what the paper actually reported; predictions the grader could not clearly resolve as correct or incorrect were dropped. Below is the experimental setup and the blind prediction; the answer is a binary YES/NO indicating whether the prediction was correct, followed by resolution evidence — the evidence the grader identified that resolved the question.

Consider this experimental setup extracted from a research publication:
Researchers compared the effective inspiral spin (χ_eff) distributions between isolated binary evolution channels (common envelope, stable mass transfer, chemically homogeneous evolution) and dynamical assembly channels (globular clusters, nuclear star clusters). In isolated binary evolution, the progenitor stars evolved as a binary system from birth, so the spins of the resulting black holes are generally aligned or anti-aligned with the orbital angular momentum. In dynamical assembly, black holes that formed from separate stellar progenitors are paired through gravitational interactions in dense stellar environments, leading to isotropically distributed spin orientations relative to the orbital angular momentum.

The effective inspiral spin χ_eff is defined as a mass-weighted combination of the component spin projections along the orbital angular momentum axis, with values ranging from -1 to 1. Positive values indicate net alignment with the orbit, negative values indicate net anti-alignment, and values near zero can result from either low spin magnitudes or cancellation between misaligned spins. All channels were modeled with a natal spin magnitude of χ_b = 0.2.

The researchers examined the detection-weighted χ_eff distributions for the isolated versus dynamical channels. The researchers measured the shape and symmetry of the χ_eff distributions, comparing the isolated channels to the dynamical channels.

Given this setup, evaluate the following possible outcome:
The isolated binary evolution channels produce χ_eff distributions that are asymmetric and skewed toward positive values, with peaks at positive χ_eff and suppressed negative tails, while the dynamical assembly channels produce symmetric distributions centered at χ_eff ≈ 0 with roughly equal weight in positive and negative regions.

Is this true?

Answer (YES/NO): YES